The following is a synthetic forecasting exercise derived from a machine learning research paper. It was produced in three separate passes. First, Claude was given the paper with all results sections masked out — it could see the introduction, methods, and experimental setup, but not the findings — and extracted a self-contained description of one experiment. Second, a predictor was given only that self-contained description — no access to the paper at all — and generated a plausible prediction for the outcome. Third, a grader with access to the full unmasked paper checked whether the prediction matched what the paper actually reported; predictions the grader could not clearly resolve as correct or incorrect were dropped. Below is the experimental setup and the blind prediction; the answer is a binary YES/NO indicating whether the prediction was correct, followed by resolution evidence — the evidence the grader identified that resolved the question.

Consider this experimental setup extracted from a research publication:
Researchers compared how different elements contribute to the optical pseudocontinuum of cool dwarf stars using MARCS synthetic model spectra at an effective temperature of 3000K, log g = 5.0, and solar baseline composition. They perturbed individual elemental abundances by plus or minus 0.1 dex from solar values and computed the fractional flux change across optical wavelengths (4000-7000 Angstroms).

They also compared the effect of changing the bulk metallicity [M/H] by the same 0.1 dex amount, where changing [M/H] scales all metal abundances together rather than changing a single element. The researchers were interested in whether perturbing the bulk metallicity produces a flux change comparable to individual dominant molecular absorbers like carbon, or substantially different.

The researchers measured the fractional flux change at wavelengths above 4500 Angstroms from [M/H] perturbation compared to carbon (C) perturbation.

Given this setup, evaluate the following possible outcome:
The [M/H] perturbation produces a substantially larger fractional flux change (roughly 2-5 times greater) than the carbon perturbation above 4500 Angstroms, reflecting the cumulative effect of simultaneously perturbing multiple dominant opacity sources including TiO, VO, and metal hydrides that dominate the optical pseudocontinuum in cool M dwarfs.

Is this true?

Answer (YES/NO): NO